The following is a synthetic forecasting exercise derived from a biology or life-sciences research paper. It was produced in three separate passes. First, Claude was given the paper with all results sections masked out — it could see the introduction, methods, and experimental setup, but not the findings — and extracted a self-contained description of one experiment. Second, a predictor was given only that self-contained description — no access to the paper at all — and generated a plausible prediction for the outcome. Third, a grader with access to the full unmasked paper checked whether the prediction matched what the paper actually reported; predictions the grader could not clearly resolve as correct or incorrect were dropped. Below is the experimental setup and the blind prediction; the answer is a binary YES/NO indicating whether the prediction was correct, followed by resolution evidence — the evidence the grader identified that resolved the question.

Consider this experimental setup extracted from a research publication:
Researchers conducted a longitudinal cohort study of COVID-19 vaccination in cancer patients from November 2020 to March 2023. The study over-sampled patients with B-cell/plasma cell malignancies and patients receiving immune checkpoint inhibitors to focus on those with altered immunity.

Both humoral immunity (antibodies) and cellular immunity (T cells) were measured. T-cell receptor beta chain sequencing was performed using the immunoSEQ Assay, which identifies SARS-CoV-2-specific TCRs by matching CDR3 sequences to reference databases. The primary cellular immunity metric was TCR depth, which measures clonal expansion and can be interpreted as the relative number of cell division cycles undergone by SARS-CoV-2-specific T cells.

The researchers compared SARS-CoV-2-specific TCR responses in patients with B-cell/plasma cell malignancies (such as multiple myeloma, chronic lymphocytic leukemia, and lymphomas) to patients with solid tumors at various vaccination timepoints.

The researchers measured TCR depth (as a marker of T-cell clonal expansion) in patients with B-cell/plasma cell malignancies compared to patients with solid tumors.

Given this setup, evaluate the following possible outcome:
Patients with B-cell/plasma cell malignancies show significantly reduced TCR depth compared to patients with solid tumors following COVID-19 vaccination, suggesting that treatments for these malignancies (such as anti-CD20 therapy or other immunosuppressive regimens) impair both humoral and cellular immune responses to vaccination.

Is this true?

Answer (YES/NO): YES